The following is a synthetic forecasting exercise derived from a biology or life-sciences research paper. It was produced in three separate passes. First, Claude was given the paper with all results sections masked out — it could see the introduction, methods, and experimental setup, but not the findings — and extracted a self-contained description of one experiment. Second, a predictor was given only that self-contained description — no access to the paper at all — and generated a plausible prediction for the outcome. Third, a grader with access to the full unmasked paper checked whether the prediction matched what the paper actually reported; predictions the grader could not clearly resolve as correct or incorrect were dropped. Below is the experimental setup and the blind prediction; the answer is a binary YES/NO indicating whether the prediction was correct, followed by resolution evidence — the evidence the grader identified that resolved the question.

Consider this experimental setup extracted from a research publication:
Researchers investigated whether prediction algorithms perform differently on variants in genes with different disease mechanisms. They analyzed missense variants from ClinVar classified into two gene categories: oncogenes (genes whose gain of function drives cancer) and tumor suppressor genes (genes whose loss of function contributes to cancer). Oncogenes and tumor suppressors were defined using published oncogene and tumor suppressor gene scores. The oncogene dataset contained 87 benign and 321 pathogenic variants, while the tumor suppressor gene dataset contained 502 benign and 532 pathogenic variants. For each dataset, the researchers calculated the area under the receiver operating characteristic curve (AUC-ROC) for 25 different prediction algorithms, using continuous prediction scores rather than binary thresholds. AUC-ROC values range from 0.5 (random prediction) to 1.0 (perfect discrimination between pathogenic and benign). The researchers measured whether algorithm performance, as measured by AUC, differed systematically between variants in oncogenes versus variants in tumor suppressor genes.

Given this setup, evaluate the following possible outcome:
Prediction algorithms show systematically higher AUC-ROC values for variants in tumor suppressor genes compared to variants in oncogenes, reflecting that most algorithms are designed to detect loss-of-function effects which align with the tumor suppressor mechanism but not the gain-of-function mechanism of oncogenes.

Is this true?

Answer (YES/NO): NO